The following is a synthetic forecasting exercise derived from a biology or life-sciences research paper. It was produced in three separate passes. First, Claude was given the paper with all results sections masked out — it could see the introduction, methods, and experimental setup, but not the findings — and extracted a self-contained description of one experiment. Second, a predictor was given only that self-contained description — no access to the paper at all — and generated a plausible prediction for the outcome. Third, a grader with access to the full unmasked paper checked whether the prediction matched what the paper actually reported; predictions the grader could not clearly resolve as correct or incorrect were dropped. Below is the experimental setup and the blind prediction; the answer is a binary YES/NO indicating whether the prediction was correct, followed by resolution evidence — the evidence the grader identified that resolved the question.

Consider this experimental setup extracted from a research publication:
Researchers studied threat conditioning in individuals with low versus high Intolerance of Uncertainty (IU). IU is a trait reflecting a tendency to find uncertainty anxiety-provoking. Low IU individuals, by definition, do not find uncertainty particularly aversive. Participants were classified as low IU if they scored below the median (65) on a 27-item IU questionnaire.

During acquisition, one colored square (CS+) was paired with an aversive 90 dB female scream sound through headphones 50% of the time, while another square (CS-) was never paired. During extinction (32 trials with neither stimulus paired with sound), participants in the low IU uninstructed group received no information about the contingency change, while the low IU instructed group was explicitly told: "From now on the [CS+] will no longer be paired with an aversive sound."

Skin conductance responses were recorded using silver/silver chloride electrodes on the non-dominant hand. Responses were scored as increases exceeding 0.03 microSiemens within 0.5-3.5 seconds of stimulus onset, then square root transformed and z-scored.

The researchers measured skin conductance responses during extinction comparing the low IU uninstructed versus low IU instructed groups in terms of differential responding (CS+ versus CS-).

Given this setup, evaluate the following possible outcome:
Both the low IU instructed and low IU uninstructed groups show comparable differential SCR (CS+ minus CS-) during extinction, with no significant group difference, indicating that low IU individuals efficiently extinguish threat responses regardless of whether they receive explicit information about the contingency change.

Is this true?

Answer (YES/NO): YES